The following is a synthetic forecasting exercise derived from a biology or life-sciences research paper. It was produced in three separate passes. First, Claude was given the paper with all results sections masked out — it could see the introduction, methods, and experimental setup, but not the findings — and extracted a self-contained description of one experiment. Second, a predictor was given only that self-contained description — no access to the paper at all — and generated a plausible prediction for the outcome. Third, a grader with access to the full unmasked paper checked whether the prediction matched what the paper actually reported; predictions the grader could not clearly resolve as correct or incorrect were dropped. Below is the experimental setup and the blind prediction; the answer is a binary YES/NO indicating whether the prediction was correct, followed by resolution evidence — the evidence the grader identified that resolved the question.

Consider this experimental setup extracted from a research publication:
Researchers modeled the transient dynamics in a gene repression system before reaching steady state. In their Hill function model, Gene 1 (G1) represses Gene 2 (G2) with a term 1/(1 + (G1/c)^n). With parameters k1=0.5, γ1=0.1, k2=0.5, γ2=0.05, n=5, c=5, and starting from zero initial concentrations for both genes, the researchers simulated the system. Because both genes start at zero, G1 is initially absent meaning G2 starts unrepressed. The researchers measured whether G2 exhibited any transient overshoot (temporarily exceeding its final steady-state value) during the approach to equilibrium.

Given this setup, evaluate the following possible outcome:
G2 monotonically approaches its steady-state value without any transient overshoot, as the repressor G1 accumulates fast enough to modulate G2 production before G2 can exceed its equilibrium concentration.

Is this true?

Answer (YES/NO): NO